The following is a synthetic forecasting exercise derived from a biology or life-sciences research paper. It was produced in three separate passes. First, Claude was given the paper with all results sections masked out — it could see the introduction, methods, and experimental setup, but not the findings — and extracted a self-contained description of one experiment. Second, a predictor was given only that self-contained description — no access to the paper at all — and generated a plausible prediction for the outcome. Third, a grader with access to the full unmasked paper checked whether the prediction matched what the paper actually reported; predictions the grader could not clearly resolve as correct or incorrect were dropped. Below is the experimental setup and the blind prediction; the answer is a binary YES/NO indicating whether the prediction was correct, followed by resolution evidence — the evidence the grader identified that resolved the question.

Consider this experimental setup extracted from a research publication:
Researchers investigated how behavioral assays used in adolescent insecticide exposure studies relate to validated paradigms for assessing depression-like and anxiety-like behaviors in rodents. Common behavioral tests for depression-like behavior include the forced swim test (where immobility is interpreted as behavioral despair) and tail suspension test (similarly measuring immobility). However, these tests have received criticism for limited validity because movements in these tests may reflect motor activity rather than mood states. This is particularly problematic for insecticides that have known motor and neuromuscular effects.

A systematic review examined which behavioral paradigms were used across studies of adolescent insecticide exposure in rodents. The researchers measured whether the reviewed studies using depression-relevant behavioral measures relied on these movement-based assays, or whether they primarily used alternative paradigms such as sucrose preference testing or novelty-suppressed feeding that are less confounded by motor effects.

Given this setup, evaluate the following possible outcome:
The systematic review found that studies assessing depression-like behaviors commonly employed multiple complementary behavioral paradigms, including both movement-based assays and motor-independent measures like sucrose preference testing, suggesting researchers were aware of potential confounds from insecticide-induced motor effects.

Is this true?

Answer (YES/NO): NO